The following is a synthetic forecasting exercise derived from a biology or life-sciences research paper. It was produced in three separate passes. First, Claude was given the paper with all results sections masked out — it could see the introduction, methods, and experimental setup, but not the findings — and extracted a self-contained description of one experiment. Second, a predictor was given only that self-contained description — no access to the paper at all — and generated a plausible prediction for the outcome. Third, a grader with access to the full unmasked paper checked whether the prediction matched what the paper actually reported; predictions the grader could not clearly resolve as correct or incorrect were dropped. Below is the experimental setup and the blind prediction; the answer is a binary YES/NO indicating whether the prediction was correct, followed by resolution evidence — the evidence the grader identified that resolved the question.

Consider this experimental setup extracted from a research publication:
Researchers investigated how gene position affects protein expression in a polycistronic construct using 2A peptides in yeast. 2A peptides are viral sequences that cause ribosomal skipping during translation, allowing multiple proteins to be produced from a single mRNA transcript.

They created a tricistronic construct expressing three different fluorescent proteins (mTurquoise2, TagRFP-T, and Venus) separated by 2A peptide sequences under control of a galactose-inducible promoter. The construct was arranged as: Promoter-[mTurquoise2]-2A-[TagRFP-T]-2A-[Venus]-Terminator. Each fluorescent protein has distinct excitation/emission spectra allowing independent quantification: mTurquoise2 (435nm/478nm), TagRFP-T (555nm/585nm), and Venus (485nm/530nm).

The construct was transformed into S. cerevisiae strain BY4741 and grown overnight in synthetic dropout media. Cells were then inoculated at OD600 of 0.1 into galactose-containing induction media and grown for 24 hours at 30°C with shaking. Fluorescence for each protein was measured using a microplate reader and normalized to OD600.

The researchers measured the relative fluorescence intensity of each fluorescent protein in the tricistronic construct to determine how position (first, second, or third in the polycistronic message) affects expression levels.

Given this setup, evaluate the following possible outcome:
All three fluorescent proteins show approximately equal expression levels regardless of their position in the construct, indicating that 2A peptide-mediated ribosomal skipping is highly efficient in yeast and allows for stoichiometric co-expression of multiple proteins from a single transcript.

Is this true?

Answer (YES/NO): NO